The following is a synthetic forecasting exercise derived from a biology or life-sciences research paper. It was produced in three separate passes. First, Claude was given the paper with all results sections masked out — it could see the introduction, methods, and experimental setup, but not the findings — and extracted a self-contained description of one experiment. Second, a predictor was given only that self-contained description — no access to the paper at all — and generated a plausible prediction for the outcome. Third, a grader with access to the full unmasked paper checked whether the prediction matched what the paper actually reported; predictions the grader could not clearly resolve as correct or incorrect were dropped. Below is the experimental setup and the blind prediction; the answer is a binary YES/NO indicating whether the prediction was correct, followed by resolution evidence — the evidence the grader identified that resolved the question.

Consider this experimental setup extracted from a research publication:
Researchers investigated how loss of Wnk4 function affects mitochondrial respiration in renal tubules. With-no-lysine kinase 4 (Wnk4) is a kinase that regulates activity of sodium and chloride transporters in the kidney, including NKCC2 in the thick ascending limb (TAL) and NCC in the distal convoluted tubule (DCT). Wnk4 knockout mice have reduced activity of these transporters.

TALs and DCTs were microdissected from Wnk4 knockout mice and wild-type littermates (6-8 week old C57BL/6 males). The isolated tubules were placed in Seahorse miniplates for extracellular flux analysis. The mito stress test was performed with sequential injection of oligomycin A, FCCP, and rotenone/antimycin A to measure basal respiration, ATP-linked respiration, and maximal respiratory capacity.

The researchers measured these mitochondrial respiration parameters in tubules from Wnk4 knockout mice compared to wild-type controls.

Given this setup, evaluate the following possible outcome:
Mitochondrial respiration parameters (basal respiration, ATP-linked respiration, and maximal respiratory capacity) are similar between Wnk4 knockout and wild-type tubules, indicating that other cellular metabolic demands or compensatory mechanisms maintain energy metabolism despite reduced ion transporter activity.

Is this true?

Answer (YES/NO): NO